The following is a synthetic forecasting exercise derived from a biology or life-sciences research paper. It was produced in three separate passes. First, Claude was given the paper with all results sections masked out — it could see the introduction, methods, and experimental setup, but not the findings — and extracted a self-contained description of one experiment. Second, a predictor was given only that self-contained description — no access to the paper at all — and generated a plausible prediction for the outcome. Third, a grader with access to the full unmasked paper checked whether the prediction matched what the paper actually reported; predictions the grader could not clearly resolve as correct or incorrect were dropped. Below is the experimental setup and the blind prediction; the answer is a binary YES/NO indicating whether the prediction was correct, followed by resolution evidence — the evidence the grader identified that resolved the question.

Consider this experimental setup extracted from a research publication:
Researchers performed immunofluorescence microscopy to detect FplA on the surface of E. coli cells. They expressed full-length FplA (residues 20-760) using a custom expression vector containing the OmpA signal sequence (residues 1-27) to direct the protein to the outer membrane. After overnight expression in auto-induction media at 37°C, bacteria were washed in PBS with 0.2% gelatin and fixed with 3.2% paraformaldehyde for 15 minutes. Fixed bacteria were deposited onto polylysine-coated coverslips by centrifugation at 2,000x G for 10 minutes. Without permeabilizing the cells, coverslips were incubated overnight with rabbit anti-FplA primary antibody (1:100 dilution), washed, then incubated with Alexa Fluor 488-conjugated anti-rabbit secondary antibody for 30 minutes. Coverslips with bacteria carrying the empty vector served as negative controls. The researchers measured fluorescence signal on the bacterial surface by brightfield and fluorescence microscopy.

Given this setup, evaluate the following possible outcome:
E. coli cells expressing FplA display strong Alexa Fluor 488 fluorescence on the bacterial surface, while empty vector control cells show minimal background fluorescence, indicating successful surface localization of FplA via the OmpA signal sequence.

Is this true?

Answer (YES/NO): YES